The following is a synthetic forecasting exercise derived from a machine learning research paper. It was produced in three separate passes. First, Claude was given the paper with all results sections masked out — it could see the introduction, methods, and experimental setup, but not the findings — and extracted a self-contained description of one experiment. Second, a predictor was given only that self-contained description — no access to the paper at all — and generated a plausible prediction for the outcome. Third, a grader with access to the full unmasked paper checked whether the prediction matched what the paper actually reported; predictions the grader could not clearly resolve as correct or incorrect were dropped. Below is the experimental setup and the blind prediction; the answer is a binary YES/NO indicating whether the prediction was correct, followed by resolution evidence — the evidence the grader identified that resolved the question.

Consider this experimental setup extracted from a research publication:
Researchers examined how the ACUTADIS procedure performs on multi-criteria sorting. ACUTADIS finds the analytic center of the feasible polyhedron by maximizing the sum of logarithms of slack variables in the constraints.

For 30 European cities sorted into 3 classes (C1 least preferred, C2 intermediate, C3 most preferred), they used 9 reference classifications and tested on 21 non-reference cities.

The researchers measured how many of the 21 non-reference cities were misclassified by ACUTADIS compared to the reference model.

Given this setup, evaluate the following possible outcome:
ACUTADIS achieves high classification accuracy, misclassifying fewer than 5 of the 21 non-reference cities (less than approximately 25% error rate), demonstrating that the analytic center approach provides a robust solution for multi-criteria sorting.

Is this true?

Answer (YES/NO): YES